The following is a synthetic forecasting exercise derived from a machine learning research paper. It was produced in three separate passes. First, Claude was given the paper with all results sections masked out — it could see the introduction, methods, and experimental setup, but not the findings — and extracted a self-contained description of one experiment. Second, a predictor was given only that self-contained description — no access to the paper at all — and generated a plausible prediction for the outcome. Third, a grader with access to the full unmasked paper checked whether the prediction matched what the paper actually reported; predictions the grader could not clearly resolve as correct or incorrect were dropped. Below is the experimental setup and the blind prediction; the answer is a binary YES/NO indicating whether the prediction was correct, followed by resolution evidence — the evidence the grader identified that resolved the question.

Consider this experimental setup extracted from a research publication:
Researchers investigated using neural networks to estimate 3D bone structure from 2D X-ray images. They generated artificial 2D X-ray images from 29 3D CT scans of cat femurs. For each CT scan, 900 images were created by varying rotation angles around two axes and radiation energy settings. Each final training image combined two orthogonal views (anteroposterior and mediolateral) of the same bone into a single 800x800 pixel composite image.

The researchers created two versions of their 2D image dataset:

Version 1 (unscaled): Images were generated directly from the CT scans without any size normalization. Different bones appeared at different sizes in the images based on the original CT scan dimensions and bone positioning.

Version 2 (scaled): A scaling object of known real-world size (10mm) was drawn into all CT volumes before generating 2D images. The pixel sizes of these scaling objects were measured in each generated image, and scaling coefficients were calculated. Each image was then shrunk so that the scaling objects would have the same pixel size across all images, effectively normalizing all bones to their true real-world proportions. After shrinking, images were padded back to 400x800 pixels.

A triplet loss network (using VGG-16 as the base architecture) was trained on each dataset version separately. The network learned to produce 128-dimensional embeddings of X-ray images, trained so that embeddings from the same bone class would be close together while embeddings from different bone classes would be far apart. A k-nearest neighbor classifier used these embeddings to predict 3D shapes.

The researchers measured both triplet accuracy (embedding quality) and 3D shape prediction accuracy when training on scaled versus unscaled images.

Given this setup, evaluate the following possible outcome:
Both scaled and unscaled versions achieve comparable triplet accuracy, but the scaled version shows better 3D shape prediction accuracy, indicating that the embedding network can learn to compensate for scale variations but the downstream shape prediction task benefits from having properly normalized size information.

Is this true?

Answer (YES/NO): YES